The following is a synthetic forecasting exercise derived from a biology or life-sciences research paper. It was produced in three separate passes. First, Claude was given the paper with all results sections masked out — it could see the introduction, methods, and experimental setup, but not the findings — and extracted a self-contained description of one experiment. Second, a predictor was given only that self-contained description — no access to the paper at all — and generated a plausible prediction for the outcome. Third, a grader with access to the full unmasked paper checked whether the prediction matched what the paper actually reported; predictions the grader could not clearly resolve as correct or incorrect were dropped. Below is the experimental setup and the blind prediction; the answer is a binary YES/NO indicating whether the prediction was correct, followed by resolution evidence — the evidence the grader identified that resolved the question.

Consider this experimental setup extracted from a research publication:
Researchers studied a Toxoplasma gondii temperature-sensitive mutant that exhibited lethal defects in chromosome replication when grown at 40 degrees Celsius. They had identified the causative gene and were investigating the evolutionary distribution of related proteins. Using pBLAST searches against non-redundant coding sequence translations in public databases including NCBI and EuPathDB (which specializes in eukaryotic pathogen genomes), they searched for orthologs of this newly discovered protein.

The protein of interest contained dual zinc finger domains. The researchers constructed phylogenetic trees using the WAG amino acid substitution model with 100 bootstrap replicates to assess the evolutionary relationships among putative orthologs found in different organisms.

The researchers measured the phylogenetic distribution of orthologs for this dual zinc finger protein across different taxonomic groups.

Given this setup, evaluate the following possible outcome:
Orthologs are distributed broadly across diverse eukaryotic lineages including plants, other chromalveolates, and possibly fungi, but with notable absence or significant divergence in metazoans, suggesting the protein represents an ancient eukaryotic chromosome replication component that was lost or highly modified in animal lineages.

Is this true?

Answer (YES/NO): NO